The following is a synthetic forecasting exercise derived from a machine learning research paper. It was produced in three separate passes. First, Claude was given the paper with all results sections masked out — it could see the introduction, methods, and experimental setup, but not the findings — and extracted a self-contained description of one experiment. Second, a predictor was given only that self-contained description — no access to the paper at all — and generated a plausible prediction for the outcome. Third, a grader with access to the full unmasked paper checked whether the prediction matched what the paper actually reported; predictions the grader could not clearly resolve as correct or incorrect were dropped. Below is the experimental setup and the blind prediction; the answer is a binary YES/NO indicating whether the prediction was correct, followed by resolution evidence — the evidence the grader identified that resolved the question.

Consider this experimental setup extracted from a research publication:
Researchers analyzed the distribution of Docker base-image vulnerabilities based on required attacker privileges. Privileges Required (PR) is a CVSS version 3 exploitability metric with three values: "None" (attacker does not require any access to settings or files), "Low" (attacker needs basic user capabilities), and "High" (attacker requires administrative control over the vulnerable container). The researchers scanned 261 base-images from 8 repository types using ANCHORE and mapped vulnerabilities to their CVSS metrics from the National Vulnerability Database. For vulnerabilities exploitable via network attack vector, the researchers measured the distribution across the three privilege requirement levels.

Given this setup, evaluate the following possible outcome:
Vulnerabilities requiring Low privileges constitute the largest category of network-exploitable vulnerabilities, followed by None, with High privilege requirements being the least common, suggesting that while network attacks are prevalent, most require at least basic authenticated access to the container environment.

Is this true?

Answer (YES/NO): NO